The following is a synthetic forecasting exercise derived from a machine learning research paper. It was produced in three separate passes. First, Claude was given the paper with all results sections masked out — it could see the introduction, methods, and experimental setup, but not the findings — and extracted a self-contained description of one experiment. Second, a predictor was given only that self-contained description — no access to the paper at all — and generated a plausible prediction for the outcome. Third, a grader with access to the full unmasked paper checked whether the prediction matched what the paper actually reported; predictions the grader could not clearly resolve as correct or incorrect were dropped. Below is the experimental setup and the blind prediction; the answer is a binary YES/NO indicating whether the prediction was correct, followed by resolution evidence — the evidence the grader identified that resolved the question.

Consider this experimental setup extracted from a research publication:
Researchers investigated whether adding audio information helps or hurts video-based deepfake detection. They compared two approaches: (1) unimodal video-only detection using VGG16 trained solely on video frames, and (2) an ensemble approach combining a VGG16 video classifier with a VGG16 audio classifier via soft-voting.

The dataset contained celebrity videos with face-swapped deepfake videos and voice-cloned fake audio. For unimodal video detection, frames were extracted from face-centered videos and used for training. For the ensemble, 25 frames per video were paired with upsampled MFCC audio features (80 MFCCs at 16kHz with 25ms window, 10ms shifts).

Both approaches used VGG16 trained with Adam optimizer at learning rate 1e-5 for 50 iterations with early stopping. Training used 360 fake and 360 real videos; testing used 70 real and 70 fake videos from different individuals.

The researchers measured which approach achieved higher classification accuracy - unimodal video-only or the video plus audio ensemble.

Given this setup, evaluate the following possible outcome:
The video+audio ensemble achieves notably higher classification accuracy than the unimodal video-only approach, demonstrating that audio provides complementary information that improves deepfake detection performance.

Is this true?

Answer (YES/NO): NO